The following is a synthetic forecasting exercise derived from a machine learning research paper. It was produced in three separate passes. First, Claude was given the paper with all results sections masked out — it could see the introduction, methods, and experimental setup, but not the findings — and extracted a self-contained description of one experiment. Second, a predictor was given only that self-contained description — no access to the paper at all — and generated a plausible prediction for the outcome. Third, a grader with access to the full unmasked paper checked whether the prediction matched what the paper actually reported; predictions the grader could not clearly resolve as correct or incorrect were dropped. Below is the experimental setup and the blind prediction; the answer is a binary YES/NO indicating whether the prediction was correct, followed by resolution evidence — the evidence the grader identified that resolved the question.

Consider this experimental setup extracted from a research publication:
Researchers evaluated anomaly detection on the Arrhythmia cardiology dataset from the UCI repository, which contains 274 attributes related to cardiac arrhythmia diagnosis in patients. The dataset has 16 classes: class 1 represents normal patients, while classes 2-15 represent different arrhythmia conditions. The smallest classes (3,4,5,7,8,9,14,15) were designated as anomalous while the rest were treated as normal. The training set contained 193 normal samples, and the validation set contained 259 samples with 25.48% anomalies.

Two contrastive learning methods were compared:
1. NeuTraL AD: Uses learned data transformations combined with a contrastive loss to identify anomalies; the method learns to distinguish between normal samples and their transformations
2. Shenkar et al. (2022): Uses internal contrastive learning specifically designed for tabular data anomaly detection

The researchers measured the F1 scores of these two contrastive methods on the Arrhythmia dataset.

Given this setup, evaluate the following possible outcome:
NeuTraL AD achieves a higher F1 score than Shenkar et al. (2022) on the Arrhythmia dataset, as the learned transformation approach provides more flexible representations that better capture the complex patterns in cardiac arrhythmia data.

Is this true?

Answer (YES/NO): NO